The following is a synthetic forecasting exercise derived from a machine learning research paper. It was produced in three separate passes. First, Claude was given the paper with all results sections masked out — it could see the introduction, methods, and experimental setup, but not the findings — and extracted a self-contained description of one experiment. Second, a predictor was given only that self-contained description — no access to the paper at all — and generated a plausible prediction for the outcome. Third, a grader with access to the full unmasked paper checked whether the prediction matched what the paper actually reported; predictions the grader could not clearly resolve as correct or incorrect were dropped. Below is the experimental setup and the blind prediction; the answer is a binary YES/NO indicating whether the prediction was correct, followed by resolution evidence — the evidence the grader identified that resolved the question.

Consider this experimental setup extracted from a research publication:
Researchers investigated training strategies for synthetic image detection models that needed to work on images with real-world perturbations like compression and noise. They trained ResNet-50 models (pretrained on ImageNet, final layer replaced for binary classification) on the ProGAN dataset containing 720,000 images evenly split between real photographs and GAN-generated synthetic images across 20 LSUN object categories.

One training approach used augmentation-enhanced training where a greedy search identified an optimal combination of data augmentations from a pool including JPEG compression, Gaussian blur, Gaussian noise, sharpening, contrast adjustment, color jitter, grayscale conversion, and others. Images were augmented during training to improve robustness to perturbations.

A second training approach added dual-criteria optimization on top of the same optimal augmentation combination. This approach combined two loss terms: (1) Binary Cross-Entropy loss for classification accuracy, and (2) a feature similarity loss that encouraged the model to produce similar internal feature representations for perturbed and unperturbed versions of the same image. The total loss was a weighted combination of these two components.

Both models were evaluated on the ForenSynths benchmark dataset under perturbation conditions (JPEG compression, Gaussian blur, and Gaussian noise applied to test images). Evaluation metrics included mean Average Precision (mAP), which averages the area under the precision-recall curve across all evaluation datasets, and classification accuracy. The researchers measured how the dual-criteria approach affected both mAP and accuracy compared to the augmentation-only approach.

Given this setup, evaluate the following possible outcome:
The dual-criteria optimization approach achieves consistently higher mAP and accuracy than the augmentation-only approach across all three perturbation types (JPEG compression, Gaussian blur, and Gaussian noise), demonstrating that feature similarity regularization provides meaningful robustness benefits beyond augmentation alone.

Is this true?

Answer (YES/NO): NO